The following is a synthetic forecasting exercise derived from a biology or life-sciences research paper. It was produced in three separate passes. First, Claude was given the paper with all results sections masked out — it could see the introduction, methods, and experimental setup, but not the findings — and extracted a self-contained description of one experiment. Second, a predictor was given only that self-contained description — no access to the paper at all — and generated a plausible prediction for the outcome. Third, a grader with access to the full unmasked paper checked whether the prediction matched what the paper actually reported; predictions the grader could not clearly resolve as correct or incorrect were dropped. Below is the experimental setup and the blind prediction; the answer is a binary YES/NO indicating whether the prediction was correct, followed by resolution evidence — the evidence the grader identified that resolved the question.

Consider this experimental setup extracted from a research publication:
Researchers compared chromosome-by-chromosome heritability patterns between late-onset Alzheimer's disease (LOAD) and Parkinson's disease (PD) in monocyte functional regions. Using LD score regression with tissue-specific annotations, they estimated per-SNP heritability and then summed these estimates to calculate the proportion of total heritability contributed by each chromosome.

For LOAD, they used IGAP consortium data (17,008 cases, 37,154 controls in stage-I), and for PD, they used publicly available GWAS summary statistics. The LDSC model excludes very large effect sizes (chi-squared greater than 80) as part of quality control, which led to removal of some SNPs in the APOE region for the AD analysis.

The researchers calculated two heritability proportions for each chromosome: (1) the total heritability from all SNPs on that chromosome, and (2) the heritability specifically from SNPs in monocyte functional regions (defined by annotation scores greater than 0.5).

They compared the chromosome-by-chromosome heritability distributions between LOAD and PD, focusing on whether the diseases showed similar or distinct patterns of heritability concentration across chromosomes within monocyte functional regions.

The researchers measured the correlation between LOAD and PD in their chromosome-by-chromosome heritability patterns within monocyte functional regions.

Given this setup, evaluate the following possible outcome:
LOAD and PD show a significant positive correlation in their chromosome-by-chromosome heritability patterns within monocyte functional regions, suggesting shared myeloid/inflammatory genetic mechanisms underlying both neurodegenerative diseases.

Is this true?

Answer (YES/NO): YES